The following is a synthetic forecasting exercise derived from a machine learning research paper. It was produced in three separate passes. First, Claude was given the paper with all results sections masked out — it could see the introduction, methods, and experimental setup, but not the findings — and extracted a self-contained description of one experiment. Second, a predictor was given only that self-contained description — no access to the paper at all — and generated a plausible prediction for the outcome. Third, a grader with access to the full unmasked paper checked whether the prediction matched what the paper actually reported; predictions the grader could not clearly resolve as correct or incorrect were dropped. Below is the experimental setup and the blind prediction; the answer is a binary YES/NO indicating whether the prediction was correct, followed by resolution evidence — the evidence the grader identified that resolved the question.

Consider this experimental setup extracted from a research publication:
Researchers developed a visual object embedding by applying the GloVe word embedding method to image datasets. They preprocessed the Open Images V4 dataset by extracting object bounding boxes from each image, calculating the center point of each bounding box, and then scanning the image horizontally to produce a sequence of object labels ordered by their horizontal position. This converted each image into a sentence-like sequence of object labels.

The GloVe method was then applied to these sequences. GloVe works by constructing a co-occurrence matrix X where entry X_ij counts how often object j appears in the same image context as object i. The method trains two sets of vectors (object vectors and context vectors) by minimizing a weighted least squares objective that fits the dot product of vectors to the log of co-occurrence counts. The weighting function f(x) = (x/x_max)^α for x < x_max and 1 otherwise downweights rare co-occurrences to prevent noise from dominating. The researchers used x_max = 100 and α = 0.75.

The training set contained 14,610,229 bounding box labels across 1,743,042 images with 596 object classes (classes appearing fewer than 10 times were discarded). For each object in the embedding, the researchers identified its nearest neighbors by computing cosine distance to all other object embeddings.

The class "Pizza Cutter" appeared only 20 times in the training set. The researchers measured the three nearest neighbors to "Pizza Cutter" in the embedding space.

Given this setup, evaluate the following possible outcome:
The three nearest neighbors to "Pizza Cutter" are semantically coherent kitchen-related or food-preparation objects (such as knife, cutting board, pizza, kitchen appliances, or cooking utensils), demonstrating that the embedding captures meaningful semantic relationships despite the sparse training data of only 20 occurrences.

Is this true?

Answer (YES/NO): NO